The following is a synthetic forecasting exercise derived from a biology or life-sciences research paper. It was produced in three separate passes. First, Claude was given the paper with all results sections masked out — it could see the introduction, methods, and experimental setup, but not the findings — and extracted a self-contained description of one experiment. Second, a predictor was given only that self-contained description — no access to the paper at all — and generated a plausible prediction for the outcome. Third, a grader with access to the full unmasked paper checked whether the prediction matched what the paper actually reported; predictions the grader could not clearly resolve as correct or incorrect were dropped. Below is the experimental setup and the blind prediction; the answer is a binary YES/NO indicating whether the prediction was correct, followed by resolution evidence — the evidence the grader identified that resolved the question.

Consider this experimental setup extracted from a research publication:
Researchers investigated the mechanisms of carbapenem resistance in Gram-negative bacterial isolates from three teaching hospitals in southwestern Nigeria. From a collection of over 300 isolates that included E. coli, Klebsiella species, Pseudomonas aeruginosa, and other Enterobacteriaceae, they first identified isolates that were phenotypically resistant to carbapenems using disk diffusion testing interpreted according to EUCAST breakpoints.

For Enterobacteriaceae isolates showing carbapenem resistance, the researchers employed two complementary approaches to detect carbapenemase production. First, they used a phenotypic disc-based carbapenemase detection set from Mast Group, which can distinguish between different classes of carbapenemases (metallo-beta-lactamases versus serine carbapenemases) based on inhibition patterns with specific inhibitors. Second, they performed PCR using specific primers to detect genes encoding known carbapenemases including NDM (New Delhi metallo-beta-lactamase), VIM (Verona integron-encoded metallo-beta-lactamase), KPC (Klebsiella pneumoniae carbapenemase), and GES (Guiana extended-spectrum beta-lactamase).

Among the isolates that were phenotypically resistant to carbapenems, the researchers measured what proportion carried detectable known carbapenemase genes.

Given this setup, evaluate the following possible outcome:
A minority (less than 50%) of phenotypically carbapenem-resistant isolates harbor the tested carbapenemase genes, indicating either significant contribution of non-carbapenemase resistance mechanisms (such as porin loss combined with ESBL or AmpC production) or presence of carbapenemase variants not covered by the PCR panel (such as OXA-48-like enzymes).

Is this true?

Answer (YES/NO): YES